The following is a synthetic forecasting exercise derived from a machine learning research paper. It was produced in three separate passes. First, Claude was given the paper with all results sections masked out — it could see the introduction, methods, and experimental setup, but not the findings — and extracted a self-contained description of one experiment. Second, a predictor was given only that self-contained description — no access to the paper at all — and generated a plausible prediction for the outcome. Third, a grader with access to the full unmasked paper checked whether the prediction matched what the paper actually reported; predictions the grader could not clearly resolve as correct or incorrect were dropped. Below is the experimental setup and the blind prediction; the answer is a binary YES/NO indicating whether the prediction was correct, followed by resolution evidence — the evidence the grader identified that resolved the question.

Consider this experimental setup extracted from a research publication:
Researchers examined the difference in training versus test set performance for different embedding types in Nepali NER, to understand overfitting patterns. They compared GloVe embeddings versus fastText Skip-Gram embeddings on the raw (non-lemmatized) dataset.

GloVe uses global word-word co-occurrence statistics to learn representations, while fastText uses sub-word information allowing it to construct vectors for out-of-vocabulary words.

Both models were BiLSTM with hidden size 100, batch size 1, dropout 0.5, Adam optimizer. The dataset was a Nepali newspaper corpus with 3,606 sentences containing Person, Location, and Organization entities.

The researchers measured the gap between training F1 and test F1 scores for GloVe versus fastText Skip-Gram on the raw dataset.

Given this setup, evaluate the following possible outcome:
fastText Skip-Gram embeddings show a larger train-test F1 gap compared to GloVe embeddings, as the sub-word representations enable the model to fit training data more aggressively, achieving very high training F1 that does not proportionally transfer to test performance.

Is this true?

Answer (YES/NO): NO